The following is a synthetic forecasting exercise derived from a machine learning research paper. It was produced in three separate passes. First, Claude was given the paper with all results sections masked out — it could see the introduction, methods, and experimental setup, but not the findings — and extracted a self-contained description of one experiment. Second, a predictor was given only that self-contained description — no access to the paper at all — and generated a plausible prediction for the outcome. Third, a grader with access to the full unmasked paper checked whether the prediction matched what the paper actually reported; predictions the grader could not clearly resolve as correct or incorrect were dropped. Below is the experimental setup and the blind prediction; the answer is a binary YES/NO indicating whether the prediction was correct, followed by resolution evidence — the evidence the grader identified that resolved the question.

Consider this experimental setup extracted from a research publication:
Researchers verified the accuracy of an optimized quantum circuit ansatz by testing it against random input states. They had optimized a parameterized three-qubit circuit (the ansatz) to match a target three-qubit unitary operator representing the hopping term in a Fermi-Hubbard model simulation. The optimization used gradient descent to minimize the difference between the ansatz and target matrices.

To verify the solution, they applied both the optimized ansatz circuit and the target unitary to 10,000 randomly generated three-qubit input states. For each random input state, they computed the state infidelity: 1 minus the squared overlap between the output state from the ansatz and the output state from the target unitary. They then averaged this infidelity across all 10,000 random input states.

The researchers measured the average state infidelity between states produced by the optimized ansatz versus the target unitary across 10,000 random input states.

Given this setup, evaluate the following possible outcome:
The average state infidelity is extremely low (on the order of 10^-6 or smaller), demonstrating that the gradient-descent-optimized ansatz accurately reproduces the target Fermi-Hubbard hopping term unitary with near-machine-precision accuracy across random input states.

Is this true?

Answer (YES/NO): YES